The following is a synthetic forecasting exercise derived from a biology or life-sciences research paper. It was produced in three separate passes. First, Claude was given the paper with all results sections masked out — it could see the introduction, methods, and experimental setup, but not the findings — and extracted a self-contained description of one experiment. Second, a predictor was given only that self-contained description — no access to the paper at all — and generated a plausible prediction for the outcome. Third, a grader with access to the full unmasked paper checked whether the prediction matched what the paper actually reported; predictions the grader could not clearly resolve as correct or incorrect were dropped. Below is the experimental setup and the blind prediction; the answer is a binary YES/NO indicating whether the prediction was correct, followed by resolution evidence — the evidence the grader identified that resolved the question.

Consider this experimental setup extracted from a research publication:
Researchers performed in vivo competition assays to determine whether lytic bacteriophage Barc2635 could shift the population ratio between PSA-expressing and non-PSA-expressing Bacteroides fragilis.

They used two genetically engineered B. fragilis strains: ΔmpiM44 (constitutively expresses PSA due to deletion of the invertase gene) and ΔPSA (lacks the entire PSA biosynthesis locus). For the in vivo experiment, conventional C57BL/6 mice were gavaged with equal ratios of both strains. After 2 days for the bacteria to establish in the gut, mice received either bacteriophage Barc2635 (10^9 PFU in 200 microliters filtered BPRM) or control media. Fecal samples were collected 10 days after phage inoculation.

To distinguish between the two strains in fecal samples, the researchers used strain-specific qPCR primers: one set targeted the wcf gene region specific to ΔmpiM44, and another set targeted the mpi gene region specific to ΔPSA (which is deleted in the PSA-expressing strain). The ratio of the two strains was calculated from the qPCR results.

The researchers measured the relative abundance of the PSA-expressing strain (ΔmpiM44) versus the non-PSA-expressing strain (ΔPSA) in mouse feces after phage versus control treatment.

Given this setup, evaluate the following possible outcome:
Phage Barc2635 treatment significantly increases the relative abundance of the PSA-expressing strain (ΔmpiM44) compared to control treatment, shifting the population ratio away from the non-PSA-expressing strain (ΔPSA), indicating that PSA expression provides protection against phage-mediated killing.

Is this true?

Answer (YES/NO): NO